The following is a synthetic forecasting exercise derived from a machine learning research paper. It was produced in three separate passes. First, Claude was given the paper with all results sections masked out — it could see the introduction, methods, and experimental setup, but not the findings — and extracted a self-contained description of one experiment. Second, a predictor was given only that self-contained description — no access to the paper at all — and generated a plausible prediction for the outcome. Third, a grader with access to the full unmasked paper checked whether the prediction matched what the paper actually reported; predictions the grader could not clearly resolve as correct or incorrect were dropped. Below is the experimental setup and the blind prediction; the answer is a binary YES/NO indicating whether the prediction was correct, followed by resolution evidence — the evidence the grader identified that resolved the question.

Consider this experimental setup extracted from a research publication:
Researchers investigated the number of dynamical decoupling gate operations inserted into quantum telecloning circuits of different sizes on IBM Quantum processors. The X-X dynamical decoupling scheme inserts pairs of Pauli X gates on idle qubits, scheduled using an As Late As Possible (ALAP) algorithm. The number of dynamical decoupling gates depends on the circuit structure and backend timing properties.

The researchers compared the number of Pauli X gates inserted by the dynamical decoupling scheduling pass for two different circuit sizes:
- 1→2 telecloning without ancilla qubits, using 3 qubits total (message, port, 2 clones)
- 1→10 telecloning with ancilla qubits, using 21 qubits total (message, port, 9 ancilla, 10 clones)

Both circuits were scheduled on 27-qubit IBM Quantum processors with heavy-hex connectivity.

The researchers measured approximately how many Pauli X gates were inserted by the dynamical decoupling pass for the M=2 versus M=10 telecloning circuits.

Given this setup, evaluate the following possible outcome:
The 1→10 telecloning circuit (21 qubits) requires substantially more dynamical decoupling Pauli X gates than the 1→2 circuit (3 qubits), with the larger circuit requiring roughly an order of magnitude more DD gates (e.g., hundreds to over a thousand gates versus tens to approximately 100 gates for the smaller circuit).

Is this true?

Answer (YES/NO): NO